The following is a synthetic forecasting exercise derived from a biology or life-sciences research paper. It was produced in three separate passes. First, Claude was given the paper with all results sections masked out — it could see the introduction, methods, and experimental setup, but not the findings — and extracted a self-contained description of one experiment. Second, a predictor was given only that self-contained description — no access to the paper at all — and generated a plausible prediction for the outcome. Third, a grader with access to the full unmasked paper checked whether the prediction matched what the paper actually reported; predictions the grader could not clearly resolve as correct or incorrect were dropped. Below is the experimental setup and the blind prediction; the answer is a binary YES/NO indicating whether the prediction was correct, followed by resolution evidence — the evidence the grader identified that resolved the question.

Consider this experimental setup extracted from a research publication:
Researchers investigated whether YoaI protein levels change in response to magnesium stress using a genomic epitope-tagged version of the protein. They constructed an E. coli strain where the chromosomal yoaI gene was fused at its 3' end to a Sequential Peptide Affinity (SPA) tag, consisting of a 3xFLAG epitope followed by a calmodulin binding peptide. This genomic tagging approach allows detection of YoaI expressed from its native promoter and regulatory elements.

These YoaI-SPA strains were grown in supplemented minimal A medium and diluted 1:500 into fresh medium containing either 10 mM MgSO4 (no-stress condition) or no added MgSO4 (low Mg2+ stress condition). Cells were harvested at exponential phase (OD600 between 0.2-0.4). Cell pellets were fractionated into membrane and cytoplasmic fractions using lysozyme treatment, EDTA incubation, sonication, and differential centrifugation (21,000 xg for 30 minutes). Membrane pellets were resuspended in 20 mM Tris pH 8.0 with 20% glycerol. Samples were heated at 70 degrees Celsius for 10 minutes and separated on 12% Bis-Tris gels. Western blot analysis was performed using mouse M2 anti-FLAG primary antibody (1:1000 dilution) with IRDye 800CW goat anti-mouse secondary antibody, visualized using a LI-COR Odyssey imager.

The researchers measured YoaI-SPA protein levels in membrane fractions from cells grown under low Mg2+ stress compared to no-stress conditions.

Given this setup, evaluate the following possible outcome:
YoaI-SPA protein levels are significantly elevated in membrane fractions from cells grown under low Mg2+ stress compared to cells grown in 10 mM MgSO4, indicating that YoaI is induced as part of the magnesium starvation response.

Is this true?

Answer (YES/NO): YES